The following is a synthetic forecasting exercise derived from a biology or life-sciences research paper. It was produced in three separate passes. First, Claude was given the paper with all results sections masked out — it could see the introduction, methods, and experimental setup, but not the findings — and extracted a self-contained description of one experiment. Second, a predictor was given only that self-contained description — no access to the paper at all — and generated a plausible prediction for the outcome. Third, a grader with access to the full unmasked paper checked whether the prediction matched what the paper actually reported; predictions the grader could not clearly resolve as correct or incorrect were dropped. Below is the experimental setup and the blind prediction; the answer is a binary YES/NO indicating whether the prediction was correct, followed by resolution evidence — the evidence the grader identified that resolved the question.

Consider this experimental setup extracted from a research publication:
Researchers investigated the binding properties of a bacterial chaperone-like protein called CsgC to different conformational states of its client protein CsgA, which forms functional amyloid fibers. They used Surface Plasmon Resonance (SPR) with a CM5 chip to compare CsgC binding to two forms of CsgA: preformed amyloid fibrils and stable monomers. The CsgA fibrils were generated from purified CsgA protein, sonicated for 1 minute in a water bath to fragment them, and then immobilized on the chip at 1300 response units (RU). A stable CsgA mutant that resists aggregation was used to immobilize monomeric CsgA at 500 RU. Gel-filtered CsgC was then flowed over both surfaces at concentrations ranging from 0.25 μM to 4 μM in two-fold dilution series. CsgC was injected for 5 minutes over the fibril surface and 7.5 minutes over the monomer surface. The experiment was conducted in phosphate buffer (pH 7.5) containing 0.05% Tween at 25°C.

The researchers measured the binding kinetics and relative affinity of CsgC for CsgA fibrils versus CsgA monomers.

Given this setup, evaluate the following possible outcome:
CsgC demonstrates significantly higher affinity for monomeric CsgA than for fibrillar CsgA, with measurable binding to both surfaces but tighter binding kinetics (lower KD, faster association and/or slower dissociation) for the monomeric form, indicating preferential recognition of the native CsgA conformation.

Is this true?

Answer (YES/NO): NO